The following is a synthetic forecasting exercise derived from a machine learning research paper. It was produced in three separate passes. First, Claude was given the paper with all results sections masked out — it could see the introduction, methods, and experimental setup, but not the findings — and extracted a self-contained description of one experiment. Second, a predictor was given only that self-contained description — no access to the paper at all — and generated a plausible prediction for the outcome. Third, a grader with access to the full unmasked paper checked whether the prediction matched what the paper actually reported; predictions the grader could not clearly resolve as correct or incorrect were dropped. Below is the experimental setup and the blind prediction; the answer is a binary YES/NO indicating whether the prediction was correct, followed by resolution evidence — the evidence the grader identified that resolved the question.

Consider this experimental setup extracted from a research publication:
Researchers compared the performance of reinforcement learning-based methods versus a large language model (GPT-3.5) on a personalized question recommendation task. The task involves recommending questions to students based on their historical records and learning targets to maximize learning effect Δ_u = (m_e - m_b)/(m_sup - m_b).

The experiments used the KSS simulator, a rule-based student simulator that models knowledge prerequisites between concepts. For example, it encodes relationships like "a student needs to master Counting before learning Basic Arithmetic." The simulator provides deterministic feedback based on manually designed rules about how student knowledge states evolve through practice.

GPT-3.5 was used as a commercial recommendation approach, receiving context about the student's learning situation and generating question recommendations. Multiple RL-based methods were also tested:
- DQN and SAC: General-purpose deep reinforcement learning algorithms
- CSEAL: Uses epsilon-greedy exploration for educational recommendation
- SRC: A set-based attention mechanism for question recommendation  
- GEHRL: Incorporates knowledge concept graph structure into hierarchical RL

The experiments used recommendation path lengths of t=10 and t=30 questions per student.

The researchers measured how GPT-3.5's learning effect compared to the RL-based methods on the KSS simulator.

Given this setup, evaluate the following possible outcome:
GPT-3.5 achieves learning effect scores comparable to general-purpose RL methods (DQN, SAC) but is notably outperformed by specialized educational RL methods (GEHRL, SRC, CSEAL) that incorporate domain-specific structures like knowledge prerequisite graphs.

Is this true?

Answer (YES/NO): NO